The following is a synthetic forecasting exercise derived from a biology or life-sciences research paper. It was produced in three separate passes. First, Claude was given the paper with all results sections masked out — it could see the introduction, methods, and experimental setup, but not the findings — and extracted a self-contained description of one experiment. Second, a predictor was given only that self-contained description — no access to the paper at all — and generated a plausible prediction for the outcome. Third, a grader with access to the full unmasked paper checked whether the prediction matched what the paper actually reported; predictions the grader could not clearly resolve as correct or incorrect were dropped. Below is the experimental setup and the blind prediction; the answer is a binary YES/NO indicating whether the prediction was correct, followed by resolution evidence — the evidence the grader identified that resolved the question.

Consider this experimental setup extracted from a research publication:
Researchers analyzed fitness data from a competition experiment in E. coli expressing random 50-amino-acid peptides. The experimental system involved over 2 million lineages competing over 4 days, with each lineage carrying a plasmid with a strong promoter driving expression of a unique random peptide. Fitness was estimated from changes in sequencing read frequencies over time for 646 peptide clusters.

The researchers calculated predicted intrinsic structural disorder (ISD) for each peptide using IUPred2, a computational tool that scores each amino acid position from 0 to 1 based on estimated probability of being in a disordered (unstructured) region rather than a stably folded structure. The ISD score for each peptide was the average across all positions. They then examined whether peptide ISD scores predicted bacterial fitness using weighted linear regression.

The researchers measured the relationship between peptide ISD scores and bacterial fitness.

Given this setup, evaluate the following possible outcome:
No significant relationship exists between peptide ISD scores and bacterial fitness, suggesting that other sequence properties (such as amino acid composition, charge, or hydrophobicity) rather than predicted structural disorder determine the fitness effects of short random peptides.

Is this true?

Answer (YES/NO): NO